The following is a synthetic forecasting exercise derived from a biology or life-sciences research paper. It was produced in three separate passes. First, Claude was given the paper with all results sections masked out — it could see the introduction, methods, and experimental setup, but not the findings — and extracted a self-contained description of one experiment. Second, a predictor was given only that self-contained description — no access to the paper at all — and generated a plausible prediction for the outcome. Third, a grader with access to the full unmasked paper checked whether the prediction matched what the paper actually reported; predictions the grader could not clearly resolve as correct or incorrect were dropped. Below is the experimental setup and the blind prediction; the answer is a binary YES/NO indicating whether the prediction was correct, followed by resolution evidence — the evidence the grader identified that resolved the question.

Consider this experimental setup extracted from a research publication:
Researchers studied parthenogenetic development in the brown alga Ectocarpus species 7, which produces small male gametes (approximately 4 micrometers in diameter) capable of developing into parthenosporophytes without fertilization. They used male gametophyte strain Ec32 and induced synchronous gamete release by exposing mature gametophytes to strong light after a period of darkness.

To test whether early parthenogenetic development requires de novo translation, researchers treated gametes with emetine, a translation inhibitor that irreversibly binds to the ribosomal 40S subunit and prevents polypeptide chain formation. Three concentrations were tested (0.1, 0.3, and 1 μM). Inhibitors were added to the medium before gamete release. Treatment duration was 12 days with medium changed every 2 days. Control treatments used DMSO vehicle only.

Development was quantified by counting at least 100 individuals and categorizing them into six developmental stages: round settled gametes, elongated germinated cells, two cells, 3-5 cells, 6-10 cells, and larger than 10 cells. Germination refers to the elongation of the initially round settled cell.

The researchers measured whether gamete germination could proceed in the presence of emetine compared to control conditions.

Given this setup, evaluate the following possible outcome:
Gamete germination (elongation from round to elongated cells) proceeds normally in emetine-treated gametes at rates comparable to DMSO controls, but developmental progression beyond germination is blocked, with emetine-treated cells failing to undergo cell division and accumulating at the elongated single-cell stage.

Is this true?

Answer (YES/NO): NO